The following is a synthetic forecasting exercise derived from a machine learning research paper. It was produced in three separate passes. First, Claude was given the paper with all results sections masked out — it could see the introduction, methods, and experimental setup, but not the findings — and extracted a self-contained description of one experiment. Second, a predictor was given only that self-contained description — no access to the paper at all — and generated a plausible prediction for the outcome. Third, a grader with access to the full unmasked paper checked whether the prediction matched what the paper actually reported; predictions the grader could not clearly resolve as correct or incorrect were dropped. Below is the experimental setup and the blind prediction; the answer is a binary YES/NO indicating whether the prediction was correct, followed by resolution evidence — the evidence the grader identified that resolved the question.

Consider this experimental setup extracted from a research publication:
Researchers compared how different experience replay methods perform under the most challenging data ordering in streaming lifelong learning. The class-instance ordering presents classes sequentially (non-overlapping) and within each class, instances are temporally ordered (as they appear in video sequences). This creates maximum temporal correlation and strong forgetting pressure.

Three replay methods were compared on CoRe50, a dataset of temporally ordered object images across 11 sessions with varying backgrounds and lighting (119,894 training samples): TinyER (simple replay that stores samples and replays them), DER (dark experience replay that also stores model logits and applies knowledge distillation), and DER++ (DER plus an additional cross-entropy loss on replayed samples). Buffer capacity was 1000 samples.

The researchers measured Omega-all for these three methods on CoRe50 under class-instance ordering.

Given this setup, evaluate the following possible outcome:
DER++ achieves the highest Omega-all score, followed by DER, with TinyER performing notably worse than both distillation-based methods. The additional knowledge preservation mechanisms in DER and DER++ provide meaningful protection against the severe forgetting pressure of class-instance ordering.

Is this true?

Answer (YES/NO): YES